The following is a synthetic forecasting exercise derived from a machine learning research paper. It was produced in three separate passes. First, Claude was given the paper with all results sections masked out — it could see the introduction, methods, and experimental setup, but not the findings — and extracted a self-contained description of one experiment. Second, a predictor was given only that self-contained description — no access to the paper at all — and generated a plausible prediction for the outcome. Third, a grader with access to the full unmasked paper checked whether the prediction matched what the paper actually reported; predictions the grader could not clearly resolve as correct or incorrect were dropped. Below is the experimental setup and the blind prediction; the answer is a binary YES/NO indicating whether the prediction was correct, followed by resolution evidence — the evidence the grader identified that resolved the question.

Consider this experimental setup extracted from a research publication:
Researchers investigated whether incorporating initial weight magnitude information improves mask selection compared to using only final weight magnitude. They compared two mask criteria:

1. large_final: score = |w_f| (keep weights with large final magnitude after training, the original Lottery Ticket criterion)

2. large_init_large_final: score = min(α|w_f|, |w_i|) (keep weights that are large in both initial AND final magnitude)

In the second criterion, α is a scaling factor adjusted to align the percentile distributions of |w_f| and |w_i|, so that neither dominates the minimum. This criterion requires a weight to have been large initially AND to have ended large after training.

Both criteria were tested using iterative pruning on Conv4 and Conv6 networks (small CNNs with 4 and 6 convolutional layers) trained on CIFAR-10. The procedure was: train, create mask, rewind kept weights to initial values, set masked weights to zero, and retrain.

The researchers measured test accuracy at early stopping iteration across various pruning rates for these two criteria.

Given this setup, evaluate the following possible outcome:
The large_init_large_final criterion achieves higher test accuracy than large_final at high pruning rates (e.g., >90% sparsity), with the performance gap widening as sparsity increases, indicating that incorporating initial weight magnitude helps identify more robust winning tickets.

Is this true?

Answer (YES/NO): NO